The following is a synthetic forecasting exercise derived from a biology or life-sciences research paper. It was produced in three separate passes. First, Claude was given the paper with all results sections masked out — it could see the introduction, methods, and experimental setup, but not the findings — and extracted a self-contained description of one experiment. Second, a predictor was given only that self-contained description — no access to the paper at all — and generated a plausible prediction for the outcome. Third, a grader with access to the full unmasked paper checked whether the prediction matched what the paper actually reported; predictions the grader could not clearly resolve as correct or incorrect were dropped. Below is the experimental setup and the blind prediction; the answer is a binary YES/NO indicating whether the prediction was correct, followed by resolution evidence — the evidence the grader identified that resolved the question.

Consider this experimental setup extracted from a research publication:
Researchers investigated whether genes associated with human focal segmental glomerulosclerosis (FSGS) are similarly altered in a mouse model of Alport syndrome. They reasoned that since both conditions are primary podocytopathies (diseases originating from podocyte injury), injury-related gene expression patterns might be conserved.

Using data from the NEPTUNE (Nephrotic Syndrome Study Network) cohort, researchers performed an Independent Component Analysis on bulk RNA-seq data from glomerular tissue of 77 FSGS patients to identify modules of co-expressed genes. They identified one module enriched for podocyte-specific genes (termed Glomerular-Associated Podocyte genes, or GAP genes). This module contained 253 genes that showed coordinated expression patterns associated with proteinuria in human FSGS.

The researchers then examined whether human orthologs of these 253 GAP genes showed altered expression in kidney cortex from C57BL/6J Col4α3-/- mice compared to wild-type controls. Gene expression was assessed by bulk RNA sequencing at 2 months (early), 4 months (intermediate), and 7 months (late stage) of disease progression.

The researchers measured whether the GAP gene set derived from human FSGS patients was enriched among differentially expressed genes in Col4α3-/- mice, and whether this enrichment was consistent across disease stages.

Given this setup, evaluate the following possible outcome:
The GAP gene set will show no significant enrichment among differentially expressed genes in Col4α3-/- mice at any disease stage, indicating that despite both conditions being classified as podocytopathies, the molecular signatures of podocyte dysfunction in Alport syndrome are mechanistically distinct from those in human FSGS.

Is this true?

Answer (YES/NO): NO